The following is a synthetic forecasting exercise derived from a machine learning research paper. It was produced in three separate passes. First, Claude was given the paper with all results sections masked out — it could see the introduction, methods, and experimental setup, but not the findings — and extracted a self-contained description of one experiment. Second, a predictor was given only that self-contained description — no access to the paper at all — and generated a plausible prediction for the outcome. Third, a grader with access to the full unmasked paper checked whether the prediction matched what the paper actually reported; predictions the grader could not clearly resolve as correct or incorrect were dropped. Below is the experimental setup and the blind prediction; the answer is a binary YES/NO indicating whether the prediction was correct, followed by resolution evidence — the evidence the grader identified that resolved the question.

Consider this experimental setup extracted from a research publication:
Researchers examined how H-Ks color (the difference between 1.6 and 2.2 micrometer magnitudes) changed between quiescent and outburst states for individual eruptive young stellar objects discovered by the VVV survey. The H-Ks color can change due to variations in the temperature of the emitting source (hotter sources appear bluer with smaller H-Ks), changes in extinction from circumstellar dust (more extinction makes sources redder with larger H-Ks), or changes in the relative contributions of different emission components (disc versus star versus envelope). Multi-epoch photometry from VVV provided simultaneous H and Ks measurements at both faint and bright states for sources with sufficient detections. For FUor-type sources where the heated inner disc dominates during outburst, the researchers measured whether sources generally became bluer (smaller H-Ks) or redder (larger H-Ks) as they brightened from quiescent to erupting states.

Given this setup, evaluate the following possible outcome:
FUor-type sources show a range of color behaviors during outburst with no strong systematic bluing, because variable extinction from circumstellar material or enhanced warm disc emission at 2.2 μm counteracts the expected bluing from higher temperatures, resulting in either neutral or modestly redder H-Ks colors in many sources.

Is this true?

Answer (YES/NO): NO